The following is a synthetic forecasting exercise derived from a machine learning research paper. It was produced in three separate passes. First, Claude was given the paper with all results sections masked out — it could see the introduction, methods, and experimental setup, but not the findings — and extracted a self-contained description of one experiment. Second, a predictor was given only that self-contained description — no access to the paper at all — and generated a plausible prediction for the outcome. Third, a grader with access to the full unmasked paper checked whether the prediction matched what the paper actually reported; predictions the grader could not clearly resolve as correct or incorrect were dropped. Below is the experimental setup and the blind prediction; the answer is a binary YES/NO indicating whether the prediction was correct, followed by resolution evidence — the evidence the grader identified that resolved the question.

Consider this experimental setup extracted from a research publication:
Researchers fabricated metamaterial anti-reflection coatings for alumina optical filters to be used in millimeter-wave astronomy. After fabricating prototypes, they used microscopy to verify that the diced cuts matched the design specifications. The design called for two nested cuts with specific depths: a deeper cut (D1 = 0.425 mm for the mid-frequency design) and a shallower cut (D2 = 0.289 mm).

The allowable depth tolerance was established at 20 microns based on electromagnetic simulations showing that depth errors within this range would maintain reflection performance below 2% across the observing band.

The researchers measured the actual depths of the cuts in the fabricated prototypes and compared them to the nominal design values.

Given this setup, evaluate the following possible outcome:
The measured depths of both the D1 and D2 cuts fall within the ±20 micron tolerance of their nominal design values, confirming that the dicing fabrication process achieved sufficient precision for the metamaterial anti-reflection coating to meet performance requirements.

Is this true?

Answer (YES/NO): YES